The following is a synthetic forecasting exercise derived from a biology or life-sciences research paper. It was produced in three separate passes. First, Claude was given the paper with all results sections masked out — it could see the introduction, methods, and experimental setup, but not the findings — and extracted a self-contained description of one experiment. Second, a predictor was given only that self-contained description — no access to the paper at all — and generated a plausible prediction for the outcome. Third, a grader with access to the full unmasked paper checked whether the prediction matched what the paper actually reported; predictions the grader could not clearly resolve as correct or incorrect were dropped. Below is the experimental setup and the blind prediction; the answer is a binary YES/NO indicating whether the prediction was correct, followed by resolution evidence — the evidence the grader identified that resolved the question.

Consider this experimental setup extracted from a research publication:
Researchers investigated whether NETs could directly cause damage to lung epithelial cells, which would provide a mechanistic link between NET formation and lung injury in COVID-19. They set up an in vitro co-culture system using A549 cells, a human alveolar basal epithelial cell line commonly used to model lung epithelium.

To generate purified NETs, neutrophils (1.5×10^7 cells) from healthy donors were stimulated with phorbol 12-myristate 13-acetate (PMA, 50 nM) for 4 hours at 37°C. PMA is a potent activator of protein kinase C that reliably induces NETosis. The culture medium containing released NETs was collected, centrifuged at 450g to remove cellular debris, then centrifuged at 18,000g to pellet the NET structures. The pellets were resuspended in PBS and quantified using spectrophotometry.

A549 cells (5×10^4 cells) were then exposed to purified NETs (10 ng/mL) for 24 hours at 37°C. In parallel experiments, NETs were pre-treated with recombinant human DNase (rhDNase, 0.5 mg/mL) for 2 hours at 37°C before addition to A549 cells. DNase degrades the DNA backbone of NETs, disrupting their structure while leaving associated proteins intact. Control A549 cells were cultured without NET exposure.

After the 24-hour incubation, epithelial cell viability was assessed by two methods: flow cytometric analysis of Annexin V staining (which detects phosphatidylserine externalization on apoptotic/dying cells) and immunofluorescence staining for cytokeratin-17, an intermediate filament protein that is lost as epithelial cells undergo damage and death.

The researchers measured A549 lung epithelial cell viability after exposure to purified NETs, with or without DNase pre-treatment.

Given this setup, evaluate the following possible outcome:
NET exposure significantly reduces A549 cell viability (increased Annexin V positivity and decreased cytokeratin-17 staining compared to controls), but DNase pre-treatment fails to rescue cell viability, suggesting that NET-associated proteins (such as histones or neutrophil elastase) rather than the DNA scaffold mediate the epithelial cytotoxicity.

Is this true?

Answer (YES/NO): NO